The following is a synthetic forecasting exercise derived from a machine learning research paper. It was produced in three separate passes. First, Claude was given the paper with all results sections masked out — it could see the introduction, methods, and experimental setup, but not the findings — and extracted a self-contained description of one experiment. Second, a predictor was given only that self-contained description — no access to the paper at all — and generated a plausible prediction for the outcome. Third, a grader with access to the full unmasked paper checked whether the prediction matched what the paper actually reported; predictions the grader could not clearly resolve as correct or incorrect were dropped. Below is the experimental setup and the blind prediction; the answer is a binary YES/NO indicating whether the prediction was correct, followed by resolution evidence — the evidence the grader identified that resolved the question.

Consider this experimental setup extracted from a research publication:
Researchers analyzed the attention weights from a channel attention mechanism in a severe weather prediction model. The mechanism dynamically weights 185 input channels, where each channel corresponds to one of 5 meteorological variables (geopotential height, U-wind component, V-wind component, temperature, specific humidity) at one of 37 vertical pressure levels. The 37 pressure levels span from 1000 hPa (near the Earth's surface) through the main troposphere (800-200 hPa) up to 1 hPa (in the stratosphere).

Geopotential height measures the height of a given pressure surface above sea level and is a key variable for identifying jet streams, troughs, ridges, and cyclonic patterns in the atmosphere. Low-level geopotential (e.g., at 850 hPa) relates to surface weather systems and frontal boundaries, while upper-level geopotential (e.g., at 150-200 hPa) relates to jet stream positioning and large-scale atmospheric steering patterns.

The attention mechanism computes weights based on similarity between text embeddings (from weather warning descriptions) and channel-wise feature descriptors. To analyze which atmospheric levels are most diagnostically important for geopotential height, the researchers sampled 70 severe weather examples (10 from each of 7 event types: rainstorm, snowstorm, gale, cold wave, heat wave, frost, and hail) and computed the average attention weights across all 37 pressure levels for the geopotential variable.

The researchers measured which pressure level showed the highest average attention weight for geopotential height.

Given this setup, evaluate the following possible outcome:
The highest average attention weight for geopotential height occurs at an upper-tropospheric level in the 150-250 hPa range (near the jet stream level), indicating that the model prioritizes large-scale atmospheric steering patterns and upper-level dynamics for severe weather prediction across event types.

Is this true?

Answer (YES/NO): YES